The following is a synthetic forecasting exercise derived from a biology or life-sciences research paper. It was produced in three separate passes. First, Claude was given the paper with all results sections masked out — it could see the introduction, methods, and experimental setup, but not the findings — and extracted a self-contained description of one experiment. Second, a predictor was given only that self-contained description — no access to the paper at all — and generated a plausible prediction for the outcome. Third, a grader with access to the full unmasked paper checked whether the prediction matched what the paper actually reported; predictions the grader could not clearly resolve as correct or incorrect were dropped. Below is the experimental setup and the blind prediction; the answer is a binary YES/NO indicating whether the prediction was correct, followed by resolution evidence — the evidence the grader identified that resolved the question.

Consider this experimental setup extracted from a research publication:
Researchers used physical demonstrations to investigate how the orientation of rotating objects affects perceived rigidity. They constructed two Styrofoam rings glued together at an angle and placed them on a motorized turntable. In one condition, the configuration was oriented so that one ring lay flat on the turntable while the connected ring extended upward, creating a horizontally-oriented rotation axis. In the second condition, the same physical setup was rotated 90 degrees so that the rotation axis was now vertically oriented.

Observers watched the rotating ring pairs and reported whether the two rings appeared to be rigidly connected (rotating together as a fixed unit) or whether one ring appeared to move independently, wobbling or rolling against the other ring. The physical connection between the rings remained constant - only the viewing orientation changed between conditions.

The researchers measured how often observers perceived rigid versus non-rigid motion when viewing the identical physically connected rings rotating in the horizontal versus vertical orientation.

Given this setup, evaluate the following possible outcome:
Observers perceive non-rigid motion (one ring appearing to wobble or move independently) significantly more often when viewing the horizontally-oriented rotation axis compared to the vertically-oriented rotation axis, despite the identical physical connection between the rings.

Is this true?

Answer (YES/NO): NO